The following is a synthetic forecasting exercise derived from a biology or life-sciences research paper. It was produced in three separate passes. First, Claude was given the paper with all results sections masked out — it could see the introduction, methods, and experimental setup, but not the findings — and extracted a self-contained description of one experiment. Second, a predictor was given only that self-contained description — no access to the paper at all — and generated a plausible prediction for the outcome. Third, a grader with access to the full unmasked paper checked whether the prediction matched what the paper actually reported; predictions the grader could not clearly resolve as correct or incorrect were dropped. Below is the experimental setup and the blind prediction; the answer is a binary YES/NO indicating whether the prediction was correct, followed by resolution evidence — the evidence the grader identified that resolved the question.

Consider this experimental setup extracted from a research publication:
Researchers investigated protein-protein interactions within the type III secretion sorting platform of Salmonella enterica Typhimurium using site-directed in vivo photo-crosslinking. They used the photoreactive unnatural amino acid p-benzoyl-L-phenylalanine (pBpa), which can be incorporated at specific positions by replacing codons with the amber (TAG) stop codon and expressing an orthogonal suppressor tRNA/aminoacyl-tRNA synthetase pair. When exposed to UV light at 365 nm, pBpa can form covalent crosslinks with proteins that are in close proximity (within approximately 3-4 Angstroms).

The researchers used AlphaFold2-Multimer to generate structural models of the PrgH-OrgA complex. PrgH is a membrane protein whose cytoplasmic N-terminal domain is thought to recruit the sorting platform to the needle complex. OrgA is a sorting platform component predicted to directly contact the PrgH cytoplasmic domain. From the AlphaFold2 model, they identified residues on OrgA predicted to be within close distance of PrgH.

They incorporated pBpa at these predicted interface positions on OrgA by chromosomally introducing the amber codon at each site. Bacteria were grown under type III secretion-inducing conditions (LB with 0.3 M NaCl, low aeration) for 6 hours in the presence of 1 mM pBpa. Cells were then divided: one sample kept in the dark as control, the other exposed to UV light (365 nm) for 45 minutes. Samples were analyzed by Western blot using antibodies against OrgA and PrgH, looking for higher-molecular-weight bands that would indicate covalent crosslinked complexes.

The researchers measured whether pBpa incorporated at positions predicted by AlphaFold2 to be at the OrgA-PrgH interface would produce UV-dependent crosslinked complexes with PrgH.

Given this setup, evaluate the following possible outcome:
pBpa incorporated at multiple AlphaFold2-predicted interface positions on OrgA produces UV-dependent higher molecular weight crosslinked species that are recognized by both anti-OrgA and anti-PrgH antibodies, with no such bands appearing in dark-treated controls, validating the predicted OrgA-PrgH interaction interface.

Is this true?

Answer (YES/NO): NO